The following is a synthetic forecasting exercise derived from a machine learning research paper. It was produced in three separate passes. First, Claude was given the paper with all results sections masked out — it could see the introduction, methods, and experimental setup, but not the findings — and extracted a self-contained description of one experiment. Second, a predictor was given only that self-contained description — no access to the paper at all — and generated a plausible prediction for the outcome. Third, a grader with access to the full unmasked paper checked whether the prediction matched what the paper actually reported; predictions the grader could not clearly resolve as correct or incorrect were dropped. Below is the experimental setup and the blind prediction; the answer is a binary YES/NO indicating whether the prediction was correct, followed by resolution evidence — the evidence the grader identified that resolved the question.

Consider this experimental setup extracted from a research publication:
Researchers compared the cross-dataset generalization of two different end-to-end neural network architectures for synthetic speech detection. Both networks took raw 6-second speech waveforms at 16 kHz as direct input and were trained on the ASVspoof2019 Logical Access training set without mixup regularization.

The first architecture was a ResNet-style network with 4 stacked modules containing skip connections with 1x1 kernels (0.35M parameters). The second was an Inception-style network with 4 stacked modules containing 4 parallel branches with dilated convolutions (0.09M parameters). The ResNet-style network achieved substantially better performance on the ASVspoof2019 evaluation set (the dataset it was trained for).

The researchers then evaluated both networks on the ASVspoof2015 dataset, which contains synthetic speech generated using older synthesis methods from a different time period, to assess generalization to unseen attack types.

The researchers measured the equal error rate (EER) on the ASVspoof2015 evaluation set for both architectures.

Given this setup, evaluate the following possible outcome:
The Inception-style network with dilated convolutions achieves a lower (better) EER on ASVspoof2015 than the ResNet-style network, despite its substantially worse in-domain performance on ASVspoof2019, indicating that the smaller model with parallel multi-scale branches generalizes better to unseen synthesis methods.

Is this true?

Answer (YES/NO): YES